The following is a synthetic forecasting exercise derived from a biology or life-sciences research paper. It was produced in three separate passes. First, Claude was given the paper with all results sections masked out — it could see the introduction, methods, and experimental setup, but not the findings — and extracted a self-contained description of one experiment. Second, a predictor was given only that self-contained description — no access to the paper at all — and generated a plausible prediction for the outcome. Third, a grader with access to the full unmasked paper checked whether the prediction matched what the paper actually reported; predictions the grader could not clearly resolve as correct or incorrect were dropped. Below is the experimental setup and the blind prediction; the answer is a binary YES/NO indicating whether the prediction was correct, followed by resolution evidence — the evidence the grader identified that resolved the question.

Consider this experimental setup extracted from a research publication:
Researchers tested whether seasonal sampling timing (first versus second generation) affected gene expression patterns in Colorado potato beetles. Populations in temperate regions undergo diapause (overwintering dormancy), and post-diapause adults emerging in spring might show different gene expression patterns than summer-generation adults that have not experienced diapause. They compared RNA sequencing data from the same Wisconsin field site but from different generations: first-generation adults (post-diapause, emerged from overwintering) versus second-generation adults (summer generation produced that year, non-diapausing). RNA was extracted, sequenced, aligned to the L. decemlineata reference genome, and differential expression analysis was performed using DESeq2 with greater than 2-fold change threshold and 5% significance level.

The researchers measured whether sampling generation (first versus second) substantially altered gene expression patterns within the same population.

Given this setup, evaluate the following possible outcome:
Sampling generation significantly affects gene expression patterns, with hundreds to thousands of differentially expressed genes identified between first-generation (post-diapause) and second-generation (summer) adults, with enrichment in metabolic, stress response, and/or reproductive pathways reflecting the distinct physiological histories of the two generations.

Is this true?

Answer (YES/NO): NO